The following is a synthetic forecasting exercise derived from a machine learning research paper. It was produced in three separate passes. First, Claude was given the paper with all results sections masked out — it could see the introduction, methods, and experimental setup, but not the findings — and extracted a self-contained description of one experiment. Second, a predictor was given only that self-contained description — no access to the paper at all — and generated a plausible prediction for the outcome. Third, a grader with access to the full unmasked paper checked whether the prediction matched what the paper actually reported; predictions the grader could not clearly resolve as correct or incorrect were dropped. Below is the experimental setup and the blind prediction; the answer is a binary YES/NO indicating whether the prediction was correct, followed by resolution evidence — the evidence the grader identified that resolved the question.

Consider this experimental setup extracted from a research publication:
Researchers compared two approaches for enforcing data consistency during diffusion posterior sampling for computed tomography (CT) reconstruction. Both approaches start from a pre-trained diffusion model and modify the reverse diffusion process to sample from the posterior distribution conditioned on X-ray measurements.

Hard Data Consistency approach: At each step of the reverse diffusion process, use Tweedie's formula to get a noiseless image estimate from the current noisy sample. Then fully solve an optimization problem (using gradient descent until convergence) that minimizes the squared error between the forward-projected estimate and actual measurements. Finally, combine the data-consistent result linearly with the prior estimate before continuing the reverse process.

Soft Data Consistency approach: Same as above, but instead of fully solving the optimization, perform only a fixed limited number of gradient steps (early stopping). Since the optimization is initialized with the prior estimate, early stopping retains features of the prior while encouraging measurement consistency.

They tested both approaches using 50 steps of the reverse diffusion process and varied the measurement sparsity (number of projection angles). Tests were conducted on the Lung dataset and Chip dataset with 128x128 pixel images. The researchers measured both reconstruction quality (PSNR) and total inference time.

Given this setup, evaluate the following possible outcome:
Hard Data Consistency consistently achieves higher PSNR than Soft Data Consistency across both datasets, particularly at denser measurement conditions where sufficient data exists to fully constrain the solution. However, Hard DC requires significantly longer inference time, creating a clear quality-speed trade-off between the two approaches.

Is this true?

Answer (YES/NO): NO